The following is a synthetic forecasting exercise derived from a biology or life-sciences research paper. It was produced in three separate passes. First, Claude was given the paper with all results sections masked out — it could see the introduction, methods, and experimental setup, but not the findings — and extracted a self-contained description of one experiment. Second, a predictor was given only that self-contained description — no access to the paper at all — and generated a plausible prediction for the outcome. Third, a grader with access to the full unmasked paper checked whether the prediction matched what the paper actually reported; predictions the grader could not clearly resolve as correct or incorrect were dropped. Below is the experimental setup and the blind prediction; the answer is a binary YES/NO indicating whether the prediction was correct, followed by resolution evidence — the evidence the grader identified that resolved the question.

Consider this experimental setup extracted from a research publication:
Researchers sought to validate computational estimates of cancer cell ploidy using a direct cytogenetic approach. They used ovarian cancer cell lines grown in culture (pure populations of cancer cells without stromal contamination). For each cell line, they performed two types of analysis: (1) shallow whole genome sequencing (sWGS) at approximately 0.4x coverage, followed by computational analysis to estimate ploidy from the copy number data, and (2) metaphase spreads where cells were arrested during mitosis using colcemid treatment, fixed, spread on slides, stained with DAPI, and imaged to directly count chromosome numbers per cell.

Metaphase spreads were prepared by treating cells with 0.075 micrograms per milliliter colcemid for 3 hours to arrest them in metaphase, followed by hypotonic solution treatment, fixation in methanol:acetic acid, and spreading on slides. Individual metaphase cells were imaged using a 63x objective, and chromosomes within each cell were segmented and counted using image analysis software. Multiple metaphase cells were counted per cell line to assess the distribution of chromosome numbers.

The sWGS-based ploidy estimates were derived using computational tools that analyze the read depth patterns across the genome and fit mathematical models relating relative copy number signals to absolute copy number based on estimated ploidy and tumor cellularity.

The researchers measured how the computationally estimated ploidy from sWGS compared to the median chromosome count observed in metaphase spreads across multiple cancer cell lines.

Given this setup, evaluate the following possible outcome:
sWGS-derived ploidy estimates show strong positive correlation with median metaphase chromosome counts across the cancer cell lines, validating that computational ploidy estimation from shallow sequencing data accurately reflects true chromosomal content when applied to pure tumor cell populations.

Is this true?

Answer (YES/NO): NO